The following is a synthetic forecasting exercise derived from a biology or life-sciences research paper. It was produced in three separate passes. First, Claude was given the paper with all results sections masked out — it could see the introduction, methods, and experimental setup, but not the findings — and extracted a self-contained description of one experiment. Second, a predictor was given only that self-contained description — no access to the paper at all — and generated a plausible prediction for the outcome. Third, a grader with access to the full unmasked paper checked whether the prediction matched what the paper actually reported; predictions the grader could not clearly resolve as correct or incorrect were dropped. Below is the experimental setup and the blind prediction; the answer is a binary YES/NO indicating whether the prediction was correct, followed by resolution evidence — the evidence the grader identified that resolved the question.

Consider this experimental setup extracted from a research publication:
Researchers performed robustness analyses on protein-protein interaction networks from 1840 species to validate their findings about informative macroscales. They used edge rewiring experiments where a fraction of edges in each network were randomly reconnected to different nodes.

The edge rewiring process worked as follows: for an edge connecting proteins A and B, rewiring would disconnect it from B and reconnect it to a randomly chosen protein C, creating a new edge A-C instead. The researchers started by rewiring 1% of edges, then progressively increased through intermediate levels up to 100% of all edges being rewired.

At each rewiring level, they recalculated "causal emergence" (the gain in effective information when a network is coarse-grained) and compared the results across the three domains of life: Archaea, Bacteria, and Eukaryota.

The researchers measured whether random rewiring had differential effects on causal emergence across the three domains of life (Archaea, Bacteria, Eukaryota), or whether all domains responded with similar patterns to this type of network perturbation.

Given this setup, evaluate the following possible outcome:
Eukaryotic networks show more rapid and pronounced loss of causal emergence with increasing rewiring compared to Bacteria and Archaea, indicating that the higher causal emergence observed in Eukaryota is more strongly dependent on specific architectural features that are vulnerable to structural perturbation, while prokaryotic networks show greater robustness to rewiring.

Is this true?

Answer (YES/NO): NO